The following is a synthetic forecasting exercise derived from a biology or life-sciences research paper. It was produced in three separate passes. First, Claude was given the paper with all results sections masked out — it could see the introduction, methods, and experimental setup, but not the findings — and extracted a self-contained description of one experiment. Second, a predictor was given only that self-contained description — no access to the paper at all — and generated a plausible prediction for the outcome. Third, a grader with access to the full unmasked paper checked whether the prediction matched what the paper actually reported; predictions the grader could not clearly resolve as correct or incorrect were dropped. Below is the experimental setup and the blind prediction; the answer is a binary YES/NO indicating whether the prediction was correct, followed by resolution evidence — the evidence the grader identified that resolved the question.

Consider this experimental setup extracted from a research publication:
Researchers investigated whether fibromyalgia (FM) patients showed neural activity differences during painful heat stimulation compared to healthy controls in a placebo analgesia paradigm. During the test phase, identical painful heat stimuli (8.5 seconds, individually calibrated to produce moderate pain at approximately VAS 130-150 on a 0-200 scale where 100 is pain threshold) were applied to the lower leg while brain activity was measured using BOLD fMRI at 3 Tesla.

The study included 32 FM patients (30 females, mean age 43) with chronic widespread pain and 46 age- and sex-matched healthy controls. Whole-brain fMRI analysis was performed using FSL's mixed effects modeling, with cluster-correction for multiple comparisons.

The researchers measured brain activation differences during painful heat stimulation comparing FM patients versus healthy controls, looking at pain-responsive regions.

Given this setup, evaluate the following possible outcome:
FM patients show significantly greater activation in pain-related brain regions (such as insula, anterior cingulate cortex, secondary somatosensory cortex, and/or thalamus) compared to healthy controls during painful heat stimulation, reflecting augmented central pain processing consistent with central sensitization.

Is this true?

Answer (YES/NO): NO